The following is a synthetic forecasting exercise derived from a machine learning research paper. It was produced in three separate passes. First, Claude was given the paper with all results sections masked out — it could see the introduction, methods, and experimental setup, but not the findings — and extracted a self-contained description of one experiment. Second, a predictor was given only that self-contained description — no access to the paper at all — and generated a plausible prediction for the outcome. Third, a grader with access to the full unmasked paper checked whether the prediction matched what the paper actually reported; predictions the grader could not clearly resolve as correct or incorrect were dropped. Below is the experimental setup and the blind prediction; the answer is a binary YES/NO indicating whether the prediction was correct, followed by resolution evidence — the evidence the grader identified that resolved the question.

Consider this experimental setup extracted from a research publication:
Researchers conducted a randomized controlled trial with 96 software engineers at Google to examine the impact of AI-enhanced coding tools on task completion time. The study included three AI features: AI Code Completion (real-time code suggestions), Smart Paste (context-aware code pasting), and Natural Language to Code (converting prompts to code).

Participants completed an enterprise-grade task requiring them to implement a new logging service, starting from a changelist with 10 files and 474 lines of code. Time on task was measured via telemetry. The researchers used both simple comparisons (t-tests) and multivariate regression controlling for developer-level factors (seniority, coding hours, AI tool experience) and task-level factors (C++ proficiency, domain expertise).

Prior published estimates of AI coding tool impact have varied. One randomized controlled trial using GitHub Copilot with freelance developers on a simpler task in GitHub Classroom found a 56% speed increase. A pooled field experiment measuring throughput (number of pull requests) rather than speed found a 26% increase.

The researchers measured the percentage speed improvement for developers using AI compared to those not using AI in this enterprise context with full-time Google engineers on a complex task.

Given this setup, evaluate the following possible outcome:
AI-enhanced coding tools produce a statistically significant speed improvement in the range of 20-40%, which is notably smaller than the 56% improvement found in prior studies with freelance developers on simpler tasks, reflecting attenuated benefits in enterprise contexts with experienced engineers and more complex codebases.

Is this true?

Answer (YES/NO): YES